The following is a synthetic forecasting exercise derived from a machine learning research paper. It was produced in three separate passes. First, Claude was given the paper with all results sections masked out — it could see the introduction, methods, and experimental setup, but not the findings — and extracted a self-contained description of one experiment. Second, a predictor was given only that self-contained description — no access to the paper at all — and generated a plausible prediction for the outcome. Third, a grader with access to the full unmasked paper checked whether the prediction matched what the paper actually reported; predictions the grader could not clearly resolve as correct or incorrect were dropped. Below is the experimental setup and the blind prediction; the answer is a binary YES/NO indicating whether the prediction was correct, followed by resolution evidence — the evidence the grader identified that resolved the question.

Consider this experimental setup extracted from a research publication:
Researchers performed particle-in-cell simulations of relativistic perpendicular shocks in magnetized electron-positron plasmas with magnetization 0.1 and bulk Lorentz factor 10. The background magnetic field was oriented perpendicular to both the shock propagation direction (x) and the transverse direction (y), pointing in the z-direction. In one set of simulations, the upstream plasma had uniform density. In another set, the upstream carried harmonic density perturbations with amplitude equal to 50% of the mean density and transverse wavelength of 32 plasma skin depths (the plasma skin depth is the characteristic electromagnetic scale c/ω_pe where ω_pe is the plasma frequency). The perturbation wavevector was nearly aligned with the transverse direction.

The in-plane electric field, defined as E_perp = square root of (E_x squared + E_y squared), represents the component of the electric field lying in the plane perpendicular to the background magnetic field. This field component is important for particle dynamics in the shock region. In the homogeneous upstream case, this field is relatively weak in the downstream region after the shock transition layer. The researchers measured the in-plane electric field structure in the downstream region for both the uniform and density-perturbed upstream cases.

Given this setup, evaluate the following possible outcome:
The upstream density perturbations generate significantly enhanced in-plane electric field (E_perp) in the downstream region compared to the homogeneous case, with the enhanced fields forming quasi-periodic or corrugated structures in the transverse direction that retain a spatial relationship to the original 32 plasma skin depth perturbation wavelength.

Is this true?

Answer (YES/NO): YES